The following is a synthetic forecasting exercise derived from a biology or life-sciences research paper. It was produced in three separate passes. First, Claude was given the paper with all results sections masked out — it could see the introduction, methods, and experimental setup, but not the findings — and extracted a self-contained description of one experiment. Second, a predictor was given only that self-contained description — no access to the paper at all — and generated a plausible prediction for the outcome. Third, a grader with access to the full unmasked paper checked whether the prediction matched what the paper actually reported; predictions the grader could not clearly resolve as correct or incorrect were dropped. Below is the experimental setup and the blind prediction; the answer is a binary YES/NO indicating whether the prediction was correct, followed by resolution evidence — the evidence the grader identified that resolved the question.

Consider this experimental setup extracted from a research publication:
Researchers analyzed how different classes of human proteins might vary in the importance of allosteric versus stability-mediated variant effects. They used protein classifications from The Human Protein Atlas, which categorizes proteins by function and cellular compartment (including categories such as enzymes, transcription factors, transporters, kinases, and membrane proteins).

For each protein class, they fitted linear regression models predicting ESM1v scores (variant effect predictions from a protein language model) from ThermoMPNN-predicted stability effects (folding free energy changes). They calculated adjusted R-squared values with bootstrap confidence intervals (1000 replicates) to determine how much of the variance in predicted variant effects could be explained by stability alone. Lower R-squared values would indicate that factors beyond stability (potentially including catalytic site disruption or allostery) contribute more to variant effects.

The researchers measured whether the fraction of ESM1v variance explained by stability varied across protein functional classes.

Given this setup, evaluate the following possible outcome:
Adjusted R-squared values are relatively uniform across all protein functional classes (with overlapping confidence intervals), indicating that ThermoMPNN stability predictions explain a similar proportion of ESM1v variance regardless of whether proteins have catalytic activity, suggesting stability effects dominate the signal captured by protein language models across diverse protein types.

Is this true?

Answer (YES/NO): NO